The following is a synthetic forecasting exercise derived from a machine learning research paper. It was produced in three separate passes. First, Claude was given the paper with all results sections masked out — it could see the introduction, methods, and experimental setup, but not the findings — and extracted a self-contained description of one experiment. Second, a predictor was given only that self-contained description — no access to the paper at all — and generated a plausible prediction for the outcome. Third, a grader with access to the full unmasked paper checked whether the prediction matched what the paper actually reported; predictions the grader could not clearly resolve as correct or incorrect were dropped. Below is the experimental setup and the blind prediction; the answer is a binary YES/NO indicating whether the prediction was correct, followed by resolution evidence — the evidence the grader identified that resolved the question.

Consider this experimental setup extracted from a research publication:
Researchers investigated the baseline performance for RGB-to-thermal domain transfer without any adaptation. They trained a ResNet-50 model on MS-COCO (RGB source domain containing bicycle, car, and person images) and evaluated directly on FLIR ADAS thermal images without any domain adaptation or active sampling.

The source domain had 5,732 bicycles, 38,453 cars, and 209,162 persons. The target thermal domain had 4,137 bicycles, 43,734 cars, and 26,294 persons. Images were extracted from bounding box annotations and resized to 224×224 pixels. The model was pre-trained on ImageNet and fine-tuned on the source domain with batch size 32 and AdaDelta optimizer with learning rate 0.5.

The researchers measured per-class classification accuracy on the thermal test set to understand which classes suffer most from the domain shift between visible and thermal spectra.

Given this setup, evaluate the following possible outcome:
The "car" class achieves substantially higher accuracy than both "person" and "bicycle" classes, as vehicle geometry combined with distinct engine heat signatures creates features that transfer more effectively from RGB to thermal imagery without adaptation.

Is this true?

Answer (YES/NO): NO